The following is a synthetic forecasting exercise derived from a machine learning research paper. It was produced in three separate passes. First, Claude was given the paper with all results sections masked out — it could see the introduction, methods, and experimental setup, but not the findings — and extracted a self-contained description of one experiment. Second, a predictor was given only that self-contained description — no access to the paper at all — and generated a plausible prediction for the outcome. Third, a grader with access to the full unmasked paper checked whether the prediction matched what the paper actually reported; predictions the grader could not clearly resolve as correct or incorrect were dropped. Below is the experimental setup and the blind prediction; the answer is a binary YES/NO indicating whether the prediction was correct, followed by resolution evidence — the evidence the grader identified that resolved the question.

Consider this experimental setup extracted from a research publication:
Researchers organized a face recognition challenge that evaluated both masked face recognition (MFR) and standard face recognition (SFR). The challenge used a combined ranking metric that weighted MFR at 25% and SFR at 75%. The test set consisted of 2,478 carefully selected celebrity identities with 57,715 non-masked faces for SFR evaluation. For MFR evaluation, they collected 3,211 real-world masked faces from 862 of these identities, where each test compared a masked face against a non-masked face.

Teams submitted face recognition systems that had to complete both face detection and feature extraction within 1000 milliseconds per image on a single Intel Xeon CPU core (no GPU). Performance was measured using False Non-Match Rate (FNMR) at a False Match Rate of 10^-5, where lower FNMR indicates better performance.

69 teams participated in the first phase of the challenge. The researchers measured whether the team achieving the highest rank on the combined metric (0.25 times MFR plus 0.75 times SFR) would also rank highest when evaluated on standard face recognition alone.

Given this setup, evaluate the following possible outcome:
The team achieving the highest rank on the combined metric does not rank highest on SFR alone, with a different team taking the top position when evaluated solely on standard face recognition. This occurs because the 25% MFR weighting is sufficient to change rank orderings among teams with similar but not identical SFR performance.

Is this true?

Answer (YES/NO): YES